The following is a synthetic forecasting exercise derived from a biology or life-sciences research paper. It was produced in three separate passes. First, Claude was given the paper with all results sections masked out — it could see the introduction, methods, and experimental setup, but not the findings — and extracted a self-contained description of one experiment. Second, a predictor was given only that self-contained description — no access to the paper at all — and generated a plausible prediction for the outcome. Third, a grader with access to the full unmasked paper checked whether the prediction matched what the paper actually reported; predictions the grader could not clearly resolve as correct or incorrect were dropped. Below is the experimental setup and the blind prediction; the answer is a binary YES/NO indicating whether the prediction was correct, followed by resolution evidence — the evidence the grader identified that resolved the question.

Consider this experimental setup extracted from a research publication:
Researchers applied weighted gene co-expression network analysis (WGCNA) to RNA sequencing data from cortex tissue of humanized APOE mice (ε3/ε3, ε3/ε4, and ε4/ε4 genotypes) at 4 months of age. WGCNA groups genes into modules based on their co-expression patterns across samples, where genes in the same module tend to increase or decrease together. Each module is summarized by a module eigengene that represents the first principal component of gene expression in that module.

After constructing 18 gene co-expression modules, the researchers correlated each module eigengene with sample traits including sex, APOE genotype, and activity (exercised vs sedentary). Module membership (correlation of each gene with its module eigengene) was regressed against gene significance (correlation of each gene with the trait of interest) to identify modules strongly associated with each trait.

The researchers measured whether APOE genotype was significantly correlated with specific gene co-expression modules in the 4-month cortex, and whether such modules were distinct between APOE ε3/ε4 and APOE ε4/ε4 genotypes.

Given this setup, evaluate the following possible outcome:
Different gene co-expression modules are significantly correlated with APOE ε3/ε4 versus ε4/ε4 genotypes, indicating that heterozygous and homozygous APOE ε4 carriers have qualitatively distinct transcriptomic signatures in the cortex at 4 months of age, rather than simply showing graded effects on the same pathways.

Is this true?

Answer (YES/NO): NO